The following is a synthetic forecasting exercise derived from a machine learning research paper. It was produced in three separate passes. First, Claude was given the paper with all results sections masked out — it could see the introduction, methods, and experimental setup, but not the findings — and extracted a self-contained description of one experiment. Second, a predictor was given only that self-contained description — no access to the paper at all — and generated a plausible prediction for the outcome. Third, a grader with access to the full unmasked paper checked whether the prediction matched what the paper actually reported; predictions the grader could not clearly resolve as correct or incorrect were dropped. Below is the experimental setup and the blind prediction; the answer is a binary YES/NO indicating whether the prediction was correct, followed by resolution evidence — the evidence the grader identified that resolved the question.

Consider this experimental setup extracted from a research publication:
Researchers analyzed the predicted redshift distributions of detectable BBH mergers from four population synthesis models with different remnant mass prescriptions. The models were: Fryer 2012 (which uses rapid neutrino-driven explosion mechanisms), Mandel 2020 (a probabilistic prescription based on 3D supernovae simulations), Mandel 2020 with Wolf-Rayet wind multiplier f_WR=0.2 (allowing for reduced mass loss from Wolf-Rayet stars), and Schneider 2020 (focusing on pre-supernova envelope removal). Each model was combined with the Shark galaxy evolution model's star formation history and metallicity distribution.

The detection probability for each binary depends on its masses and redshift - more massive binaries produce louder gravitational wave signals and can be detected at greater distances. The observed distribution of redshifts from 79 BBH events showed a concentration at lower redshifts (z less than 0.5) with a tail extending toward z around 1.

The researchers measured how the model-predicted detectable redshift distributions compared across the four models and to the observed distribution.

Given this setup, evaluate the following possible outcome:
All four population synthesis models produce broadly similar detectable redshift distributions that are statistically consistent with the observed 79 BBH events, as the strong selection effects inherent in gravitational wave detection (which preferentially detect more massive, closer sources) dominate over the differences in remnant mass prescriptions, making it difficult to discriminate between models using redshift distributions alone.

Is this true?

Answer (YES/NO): NO